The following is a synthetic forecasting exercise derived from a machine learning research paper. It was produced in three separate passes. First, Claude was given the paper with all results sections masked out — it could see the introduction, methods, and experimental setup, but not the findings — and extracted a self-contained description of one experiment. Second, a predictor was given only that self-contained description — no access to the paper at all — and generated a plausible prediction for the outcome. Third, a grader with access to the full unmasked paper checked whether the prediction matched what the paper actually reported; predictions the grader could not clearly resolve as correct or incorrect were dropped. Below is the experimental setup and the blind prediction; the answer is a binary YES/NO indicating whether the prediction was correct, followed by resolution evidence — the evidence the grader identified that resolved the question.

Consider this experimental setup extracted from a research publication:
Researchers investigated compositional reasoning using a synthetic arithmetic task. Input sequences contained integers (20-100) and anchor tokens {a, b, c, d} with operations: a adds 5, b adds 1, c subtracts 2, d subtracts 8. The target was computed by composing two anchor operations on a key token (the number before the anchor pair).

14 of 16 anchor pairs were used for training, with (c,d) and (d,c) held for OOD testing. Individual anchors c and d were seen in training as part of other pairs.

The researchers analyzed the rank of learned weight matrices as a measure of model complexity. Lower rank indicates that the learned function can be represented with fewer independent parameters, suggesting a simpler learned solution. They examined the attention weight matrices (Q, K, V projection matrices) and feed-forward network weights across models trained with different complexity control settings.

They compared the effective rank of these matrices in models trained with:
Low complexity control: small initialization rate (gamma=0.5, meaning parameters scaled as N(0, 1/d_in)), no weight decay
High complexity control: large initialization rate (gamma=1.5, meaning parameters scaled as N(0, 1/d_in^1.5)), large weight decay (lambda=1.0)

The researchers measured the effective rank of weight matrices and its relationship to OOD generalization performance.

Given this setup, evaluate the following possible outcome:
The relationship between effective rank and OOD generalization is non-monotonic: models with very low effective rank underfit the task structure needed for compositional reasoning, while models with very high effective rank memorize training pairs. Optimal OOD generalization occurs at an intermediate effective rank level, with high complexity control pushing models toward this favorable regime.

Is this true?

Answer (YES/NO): NO